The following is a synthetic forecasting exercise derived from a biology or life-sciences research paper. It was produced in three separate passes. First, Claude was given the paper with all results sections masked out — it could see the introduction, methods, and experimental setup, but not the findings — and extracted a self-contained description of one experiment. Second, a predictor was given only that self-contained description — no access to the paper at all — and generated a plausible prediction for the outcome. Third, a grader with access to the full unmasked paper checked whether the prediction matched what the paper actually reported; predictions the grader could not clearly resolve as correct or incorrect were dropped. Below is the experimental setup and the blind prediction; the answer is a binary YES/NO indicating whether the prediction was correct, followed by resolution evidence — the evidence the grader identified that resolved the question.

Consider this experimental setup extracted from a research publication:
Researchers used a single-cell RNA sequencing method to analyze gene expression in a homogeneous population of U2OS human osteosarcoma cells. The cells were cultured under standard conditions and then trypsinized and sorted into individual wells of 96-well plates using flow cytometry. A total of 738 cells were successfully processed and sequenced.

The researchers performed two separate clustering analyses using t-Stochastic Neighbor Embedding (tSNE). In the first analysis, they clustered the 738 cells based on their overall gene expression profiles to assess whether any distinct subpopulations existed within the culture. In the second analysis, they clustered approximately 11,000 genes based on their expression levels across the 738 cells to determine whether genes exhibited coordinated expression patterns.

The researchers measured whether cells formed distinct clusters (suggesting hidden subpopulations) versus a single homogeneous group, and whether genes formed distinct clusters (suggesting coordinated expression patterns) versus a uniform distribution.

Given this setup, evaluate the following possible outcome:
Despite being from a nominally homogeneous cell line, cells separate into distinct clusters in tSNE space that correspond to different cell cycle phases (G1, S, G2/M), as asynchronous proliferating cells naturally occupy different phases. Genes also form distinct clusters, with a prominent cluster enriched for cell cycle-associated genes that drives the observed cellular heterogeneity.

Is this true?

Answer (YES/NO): NO